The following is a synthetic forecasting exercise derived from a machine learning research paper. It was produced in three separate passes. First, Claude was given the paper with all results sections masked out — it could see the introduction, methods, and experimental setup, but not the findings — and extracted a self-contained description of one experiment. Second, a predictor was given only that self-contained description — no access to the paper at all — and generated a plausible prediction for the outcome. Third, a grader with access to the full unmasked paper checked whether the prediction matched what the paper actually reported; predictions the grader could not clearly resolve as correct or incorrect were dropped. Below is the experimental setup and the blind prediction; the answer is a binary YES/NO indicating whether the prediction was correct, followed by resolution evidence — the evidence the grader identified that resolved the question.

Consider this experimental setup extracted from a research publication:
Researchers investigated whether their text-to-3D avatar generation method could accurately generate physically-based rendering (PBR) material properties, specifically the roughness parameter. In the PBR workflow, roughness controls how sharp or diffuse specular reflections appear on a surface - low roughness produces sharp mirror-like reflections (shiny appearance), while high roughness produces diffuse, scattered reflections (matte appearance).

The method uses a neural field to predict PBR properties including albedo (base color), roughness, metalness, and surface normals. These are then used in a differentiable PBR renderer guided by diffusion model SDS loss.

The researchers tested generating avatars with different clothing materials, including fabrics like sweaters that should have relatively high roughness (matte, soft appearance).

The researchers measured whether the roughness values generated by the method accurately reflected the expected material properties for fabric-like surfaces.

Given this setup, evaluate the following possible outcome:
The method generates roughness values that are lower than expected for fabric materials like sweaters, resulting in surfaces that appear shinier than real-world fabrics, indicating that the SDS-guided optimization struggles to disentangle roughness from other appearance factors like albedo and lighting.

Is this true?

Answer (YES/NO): YES